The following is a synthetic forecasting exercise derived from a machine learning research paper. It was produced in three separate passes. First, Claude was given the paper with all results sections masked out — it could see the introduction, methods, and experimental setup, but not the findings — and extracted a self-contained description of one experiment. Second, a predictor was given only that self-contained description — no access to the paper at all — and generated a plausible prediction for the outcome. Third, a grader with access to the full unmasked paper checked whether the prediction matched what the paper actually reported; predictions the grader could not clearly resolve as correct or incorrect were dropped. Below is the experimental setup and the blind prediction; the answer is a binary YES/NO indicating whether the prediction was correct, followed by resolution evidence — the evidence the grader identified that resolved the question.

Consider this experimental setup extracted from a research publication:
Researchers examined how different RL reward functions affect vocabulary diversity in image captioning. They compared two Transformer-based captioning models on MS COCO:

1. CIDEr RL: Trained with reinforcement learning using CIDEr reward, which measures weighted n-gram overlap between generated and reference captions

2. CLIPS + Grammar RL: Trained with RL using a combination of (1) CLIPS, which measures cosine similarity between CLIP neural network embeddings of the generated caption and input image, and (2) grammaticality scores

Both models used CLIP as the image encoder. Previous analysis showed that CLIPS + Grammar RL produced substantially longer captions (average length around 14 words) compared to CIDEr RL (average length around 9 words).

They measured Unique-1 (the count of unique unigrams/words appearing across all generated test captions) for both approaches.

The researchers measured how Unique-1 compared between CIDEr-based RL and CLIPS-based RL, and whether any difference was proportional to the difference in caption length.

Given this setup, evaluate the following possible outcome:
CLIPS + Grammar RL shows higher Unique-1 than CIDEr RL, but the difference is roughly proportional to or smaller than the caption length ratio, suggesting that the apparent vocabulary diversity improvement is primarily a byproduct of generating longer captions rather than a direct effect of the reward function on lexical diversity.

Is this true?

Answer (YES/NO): YES